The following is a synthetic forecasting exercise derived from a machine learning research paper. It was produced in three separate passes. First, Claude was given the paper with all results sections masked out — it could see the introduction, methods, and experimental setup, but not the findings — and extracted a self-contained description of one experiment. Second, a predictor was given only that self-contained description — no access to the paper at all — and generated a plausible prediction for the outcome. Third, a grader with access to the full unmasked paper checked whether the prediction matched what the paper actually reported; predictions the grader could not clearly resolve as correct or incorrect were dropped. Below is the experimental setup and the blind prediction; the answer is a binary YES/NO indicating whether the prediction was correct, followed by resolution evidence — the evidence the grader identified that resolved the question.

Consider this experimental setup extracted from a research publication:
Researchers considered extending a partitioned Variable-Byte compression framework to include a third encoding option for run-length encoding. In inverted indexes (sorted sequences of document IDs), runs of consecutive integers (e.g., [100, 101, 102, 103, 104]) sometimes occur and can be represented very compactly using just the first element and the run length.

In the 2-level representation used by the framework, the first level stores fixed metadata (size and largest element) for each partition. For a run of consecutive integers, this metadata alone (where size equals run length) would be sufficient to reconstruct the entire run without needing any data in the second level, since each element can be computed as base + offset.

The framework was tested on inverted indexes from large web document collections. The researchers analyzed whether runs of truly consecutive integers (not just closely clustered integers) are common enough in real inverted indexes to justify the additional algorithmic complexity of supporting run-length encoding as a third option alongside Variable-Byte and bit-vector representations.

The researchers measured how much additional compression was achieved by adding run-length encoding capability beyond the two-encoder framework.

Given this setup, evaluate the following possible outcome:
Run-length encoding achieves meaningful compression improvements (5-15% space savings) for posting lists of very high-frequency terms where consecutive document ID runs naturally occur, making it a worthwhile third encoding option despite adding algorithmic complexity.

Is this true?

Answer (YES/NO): NO